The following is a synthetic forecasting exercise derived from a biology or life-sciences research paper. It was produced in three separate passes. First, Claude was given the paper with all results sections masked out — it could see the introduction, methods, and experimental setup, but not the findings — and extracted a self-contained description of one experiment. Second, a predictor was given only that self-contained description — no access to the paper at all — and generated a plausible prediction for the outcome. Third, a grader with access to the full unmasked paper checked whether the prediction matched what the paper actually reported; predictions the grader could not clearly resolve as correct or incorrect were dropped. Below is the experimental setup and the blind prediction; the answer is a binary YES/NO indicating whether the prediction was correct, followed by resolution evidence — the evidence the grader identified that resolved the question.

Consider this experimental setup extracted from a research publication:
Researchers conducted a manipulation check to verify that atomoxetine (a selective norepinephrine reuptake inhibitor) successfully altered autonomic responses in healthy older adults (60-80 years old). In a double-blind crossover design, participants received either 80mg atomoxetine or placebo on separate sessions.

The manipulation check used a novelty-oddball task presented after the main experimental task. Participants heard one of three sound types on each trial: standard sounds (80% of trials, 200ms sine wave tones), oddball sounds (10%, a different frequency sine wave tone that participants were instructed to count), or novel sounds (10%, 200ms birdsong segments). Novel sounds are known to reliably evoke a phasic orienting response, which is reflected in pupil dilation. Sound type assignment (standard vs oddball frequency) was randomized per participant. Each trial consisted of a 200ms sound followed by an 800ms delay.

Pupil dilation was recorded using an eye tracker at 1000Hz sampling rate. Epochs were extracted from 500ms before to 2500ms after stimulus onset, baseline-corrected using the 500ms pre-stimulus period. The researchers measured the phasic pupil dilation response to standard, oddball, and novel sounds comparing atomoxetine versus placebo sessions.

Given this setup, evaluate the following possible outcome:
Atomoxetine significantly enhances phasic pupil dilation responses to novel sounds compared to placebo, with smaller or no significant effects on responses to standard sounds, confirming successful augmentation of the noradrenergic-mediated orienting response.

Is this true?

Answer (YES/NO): NO